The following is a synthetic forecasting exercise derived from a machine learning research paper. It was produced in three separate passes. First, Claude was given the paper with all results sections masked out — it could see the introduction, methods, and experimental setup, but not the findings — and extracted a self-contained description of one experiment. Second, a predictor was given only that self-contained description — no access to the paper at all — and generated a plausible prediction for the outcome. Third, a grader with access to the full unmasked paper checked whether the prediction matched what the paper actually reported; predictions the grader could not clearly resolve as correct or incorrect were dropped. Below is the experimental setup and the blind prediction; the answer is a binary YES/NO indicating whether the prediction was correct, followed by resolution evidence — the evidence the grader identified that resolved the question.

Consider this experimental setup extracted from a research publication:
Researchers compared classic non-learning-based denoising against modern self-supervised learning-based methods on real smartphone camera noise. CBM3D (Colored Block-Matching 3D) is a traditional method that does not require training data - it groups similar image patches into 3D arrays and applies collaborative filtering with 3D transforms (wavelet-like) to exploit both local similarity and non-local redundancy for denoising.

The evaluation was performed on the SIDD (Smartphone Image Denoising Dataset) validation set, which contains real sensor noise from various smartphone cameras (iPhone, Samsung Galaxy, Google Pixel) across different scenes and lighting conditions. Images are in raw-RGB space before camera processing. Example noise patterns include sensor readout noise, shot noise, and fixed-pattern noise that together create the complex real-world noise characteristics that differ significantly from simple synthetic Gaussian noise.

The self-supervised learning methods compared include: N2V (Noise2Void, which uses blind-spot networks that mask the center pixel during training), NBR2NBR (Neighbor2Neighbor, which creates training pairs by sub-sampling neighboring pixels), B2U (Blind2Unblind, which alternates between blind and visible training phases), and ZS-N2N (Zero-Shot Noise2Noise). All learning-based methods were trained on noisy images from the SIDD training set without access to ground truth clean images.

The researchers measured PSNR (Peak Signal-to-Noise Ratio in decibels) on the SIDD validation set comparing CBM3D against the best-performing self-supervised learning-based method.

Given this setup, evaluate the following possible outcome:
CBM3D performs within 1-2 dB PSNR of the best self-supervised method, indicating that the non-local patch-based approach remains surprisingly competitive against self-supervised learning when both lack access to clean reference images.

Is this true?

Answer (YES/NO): NO